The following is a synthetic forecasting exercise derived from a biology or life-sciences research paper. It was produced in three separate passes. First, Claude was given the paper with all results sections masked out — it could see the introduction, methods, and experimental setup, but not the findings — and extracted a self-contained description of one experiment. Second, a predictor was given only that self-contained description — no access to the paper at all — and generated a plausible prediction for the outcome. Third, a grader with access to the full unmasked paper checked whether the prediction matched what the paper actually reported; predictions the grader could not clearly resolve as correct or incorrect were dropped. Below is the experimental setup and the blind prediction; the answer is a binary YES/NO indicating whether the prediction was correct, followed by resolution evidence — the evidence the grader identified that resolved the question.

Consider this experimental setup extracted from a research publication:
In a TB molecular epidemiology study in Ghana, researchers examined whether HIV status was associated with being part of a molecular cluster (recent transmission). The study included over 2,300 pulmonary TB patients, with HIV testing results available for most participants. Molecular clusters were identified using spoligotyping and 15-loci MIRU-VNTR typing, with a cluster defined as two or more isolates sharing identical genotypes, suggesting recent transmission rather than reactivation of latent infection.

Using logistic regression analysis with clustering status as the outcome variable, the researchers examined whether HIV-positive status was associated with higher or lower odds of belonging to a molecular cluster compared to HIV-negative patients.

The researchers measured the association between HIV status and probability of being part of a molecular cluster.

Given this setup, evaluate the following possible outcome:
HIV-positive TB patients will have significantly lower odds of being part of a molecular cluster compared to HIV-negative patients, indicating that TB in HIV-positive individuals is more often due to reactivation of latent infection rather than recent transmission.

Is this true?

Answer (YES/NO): NO